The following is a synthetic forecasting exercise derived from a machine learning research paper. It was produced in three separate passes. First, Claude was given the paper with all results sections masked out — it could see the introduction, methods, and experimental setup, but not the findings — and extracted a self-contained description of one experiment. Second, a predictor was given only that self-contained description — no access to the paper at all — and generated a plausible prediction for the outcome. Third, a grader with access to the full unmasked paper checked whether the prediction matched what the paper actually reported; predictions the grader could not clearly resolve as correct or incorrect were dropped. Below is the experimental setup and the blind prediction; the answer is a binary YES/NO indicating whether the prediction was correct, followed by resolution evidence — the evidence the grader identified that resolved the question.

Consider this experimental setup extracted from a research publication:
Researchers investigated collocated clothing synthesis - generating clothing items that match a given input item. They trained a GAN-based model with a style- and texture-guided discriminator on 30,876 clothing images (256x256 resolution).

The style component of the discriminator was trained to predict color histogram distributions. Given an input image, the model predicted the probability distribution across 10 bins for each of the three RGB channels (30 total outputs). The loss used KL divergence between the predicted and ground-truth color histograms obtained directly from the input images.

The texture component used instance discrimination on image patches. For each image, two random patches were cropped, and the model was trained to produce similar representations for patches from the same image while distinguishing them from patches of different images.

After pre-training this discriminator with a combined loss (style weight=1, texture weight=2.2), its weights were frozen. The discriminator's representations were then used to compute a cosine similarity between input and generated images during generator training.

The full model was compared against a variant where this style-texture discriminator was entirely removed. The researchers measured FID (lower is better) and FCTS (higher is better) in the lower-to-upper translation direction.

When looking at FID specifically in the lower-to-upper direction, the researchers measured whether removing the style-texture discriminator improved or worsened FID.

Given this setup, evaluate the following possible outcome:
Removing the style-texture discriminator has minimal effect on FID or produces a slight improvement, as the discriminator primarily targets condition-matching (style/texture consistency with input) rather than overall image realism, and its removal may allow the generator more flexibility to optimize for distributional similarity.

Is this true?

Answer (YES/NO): YES